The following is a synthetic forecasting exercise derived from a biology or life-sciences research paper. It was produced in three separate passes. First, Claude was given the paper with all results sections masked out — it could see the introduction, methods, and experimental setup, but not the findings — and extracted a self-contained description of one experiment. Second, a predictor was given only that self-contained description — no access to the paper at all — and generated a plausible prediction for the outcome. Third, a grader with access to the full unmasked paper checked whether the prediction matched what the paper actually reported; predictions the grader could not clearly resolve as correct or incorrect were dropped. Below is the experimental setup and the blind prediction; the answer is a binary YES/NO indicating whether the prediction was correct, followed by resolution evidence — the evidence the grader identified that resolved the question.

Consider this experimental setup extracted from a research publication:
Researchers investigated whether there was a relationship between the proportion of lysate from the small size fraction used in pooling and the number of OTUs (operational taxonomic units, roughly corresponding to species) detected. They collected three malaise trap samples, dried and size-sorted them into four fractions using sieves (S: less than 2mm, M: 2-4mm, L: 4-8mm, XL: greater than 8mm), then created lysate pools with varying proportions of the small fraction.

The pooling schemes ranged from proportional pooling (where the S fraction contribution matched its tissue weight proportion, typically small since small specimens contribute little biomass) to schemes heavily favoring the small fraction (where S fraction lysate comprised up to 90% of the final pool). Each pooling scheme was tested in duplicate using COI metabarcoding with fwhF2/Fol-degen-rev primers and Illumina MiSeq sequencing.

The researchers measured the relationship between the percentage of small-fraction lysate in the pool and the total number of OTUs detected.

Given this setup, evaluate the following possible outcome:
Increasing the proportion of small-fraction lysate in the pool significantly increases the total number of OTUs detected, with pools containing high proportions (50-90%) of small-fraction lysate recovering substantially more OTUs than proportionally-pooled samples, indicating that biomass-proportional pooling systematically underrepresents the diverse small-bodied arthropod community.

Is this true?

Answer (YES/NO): YES